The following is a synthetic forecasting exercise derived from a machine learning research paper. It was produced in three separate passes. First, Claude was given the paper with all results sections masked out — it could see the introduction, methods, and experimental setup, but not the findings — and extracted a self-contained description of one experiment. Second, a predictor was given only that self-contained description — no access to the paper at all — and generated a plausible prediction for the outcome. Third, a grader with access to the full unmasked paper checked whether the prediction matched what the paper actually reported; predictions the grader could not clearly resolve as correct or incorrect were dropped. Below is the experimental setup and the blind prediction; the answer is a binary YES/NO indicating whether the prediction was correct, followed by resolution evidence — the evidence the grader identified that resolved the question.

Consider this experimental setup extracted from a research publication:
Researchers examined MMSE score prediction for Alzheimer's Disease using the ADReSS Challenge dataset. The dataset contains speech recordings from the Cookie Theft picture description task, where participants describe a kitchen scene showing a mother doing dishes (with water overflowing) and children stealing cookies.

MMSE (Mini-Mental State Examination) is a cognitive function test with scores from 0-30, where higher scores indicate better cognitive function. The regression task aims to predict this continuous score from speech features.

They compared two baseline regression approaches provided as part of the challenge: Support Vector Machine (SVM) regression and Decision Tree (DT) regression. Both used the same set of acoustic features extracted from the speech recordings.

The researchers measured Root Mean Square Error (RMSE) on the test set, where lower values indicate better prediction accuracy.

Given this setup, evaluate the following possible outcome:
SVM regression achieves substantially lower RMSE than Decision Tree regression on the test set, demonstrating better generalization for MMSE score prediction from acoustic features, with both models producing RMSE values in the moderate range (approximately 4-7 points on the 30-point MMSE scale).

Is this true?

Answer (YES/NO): NO